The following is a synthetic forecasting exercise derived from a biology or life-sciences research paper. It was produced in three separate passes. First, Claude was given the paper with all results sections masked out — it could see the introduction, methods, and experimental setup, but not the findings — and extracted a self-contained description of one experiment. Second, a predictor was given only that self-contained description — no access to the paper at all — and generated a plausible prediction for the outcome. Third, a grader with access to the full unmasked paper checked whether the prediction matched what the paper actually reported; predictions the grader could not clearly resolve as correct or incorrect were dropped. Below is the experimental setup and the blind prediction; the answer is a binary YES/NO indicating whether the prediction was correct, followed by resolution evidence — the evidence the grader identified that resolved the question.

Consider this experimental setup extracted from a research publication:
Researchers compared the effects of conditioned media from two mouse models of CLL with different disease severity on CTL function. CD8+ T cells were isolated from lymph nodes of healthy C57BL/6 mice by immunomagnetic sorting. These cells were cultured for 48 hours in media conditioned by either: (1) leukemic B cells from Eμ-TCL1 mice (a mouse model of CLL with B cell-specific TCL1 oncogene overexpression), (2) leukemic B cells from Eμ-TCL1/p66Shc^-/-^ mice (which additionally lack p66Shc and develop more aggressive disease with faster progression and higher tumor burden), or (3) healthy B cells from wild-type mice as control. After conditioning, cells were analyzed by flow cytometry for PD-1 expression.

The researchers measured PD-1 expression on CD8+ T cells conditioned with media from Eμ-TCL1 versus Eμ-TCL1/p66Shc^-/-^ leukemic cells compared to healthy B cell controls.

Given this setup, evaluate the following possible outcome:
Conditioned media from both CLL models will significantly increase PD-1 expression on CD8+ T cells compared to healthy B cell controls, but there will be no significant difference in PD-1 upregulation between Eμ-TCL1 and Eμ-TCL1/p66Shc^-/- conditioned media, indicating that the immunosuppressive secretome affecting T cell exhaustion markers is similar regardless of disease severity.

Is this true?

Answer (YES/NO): NO